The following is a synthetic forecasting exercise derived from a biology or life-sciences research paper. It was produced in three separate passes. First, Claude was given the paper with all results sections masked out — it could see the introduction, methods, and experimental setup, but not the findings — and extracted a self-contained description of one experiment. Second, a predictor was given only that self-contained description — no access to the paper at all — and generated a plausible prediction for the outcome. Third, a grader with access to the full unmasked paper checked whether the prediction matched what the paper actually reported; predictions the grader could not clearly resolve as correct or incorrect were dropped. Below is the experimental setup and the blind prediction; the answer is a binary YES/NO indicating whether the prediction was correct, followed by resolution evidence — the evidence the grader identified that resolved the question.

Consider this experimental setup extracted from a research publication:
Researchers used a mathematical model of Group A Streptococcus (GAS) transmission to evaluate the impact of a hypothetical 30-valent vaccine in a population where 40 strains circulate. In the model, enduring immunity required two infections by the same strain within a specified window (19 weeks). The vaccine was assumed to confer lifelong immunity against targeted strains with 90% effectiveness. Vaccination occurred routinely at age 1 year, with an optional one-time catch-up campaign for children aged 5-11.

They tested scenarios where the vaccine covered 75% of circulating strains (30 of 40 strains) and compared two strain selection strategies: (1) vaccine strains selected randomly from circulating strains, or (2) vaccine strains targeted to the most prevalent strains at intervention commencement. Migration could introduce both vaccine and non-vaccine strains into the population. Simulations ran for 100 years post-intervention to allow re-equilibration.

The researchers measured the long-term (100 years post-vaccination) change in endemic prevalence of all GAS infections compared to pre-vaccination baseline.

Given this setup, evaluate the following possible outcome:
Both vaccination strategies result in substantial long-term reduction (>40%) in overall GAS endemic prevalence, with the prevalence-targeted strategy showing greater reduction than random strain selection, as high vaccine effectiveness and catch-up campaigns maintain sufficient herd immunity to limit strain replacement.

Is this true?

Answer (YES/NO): NO